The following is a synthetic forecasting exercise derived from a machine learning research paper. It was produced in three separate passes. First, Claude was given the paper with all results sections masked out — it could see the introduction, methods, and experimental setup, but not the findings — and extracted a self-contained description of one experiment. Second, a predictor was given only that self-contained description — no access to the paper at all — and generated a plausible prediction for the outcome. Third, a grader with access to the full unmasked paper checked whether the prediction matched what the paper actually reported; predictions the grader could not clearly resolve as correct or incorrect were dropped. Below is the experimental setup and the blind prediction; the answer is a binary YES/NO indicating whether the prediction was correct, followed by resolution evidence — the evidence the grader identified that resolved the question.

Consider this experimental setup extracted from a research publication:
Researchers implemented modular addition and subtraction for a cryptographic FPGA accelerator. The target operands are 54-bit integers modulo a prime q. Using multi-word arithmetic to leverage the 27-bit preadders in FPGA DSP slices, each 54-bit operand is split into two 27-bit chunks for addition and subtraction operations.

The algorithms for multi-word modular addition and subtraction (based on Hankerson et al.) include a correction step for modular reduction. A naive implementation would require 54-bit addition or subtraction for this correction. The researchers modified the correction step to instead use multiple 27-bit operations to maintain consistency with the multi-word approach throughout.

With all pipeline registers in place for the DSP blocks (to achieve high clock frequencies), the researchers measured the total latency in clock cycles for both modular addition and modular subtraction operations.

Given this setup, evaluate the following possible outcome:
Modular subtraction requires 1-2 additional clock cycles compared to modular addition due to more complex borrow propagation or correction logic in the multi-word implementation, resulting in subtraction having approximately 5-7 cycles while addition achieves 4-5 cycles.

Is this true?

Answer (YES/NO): NO